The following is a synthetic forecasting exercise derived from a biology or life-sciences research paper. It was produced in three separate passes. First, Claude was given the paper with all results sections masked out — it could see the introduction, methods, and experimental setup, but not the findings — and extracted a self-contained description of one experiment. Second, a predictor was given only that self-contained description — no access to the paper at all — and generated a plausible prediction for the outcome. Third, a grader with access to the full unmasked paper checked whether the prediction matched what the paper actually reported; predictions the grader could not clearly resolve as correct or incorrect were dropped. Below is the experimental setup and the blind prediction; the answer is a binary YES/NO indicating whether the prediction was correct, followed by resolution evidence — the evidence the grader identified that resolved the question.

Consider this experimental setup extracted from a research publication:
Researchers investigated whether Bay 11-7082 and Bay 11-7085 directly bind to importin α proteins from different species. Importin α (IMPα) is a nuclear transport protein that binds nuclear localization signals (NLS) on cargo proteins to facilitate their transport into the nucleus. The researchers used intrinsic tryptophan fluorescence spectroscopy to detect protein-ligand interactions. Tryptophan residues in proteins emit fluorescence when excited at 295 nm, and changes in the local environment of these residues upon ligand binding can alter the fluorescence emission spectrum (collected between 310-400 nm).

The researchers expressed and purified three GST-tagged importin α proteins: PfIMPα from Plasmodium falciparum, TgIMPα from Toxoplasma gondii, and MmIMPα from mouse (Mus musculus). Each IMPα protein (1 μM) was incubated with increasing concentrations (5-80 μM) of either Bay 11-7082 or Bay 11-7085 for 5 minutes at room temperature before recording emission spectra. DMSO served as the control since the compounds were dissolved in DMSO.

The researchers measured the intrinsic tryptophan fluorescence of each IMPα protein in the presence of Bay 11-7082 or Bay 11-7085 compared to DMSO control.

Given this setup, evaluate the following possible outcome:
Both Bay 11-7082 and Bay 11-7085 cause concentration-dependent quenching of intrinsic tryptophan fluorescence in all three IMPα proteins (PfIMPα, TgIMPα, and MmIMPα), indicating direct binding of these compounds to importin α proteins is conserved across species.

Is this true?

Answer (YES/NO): NO